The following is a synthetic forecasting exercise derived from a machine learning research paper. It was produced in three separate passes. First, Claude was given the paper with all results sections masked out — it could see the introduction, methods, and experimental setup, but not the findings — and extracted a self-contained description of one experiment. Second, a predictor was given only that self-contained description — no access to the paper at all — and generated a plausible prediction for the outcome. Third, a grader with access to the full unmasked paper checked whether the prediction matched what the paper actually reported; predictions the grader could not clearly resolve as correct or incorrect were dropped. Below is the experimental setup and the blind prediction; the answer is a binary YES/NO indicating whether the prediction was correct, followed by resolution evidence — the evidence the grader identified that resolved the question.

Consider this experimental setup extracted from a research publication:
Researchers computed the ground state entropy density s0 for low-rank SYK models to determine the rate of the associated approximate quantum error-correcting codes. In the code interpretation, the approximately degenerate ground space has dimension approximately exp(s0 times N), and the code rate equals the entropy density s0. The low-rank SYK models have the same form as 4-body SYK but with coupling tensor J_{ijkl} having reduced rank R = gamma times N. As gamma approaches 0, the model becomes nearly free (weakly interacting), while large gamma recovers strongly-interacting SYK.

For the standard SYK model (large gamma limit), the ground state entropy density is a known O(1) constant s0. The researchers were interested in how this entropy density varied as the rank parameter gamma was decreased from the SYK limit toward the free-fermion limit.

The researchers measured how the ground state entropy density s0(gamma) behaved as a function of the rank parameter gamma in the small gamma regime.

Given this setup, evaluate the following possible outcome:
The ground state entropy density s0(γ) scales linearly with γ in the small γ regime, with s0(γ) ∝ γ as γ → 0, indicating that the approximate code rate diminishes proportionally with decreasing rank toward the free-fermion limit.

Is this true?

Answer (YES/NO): YES